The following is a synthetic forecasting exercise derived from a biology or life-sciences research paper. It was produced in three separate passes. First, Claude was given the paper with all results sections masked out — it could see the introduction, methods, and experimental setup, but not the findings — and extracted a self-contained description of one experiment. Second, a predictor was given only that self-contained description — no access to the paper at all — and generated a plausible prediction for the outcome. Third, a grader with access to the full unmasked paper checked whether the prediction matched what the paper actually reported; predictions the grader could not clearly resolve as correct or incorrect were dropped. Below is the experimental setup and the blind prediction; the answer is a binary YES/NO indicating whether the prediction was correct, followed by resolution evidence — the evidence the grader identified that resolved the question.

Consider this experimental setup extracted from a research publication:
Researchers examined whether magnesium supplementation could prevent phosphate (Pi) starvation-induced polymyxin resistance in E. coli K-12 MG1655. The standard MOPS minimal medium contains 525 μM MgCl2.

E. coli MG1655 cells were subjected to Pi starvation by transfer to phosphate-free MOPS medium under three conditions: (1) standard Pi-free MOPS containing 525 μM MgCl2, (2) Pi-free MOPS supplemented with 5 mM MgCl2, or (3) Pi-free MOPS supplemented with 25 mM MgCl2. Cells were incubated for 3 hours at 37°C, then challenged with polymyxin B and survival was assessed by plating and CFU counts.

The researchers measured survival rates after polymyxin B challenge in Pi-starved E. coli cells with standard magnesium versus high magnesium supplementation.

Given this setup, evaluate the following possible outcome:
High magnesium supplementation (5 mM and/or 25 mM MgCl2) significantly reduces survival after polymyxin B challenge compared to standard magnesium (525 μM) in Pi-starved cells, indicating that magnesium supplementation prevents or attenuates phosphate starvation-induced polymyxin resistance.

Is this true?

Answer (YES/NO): NO